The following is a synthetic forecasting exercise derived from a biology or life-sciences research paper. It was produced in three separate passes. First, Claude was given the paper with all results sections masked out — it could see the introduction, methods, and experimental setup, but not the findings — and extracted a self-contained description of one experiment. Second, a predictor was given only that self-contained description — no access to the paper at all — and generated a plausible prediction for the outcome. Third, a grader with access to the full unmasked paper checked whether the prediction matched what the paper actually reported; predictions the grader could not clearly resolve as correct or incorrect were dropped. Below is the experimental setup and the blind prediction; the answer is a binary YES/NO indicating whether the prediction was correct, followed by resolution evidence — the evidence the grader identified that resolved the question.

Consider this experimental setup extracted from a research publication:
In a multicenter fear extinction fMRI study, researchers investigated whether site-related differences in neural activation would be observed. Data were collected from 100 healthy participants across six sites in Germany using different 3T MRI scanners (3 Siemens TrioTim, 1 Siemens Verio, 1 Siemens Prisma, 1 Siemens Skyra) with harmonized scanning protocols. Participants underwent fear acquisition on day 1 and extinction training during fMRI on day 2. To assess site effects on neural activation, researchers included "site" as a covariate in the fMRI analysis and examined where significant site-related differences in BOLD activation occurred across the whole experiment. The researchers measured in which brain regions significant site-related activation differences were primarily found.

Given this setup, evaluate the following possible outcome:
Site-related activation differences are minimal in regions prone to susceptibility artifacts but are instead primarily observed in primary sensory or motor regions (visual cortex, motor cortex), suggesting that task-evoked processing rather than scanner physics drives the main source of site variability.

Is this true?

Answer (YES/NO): NO